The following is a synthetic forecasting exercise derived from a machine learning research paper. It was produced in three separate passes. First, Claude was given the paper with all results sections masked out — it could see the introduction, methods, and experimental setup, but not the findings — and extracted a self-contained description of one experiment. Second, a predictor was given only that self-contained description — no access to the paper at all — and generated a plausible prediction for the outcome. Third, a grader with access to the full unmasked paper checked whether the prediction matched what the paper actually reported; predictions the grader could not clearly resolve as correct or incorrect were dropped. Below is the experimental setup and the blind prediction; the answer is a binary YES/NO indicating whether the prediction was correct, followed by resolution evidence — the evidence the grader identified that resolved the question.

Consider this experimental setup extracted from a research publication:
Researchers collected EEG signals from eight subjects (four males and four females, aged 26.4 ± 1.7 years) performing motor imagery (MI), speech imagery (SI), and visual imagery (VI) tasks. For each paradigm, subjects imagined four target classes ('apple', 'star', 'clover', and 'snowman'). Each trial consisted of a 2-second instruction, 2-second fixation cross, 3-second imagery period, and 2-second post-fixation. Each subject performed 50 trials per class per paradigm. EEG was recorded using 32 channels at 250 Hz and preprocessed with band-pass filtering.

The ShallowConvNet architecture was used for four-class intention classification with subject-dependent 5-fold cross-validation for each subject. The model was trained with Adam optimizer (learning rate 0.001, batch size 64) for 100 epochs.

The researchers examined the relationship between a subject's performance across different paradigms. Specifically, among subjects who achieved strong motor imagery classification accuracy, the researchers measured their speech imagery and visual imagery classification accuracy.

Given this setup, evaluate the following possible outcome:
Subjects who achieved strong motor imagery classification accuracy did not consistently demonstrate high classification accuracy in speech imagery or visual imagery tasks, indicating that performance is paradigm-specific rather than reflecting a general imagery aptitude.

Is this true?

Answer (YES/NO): NO